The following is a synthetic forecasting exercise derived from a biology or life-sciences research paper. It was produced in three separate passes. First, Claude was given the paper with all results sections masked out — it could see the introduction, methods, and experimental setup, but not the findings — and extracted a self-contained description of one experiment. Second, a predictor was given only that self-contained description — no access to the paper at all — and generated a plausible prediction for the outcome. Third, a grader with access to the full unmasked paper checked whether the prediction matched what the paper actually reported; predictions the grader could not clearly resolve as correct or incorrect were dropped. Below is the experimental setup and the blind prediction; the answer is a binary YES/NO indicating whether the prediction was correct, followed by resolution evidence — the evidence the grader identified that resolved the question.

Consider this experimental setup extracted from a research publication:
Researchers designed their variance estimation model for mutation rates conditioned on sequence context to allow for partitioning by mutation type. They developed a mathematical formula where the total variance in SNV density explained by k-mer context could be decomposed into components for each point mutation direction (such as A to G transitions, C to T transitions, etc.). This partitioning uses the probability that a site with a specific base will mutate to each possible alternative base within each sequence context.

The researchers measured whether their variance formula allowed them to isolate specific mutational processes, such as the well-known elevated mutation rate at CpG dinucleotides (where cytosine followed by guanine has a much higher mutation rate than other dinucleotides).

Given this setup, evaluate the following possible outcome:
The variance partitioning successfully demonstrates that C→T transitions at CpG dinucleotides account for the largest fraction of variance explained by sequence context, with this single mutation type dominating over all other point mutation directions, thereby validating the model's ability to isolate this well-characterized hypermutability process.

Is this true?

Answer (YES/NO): YES